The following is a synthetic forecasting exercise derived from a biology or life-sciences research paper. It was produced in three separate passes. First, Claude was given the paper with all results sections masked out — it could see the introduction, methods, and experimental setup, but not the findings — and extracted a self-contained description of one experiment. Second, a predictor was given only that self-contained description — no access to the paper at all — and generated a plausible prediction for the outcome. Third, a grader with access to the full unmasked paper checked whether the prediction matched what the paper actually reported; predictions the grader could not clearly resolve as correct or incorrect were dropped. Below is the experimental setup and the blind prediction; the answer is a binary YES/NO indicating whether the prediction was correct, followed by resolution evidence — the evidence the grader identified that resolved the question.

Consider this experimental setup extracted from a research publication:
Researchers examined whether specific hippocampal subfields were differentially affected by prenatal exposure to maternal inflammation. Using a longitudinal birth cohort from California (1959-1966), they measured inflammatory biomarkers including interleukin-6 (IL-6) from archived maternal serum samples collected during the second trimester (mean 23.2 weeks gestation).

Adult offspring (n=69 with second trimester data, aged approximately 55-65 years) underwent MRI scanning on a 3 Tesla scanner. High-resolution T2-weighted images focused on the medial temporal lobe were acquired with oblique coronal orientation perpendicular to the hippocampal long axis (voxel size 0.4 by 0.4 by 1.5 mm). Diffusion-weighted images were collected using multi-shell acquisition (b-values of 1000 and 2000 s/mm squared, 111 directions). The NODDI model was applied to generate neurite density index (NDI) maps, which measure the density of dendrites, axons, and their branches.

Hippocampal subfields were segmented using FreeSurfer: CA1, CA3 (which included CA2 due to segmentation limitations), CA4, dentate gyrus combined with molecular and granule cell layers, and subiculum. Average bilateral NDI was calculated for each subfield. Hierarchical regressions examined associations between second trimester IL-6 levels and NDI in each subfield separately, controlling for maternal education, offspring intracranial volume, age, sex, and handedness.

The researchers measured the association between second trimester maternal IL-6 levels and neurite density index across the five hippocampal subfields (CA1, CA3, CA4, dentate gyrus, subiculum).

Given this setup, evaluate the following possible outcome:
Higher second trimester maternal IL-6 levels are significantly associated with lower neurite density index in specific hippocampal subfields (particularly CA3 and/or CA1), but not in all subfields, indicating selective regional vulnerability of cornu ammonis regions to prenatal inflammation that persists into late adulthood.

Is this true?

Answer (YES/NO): NO